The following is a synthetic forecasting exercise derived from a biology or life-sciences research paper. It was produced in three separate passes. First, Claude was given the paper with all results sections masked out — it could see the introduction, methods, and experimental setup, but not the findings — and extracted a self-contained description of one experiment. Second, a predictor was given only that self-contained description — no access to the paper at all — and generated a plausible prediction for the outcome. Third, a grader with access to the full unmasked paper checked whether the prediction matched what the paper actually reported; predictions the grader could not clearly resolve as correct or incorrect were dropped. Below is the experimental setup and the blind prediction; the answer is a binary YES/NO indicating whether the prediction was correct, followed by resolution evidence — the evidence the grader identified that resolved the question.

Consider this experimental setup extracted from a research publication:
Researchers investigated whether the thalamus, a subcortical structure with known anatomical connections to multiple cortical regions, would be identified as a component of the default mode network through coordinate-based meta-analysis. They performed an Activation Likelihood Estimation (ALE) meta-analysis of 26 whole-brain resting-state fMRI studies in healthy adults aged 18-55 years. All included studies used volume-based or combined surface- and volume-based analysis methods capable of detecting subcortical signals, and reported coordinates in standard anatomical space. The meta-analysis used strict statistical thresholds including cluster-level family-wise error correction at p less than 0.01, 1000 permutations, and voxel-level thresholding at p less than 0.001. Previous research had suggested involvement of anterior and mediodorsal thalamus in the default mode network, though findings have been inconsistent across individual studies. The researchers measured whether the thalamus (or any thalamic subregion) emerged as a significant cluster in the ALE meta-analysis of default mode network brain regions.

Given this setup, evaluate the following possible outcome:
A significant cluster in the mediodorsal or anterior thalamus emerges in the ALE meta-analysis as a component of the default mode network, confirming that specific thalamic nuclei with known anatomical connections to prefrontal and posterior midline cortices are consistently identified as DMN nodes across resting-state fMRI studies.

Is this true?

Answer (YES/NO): YES